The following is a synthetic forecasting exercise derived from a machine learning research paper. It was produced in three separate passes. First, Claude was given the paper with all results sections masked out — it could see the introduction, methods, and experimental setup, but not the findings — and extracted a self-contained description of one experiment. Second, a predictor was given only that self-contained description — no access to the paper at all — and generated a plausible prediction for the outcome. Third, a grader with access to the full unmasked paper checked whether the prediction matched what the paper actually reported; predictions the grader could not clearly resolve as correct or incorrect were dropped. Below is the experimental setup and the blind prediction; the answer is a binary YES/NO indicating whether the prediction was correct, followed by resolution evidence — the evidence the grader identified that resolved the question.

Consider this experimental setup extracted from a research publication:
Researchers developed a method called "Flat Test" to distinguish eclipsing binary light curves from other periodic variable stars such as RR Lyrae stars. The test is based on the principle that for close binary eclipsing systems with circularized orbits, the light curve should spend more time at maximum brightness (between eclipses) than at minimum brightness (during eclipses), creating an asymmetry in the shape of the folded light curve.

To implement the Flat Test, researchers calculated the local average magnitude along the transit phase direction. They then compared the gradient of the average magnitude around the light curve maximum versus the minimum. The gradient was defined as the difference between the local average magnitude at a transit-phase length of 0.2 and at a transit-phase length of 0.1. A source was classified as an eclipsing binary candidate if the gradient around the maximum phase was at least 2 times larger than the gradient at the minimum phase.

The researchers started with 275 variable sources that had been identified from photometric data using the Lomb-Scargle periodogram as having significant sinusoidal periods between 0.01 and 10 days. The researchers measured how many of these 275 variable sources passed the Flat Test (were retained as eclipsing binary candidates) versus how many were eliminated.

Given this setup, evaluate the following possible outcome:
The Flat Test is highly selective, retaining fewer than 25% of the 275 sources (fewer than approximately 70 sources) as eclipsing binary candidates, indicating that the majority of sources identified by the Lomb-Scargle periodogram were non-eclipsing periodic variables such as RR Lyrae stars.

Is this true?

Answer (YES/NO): NO